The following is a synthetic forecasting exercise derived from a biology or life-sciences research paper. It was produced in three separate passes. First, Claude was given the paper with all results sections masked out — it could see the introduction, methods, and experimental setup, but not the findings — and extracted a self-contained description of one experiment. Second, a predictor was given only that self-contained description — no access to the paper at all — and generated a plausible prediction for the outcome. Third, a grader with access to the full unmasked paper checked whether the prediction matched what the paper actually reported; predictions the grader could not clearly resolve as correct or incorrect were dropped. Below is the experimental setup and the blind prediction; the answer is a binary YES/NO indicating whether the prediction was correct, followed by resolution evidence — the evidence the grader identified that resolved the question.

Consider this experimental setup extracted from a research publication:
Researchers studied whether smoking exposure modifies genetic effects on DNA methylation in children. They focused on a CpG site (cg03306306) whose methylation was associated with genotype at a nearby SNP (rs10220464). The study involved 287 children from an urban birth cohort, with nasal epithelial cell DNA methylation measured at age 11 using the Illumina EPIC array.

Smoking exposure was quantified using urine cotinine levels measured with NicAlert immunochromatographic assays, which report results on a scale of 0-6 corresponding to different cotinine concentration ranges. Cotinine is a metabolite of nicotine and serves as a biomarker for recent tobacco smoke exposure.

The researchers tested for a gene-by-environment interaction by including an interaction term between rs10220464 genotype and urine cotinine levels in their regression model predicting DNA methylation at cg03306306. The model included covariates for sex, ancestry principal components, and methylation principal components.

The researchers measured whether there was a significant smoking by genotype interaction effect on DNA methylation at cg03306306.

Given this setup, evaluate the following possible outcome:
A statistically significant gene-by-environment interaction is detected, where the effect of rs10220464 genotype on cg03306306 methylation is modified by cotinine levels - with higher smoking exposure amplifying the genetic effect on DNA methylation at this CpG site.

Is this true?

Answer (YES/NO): NO